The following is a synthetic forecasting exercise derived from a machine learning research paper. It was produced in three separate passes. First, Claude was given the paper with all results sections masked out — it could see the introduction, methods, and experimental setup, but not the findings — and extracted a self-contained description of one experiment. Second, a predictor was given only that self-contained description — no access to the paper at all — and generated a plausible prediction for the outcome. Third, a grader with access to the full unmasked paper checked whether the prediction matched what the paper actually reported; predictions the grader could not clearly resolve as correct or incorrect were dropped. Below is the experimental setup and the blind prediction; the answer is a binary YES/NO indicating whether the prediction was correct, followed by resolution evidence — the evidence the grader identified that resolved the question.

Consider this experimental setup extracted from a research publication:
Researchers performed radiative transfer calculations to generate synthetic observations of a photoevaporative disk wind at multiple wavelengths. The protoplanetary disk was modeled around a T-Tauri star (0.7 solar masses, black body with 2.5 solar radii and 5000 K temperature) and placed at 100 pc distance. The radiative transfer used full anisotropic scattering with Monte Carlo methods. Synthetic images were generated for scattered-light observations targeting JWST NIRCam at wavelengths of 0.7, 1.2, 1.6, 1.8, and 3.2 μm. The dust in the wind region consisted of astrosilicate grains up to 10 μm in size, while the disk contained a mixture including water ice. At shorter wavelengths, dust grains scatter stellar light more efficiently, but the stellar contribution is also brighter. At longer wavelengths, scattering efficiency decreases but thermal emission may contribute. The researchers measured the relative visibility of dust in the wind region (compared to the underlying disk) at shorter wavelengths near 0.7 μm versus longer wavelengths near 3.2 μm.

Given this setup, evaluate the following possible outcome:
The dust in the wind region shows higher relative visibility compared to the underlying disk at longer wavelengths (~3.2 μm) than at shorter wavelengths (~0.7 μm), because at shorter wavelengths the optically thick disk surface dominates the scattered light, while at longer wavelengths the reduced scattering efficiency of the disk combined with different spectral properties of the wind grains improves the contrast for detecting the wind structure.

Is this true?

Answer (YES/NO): NO